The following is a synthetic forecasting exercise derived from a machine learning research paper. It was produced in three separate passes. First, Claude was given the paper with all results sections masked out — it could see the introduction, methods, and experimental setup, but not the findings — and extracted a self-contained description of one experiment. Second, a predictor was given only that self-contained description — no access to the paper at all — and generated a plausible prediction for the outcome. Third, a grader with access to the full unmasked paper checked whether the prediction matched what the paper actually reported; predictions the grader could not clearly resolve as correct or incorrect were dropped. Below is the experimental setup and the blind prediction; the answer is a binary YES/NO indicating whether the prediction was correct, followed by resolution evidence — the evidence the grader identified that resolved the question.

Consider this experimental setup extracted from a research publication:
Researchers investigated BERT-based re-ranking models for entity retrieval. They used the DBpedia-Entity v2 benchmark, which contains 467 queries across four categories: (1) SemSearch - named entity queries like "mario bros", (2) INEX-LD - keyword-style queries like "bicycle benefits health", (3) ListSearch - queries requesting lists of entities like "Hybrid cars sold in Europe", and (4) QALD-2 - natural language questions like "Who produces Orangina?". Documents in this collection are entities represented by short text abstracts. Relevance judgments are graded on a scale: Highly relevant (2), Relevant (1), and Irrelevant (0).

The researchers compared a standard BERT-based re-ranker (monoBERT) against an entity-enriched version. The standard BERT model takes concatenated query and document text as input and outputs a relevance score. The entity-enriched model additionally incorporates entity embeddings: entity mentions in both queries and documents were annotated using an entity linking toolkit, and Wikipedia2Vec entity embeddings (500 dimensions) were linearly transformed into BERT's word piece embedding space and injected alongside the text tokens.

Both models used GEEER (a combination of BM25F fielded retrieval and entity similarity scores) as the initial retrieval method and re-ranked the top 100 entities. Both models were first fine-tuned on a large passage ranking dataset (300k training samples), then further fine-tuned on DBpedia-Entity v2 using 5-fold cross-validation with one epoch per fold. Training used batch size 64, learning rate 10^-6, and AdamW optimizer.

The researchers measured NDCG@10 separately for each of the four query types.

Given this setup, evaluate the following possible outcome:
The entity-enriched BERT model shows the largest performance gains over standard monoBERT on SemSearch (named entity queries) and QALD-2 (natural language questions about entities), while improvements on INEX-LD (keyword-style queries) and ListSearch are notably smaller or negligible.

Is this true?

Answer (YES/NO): NO